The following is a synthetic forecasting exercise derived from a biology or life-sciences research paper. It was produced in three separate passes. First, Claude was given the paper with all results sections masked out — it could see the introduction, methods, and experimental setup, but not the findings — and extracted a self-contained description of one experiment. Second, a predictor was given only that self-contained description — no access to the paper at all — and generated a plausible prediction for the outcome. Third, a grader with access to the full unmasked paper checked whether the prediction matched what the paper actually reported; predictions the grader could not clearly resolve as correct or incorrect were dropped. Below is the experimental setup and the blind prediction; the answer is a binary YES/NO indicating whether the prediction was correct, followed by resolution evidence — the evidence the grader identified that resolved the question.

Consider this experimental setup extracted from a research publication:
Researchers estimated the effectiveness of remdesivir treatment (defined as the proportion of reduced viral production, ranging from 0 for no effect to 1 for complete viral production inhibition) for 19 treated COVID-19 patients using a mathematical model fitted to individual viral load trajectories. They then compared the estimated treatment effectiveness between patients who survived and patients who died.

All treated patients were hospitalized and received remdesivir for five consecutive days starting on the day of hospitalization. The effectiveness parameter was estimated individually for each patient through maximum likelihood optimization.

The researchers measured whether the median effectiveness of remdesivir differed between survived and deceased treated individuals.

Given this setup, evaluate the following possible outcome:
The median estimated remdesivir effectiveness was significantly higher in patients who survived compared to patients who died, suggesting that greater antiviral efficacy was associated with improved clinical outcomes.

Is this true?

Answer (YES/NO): NO